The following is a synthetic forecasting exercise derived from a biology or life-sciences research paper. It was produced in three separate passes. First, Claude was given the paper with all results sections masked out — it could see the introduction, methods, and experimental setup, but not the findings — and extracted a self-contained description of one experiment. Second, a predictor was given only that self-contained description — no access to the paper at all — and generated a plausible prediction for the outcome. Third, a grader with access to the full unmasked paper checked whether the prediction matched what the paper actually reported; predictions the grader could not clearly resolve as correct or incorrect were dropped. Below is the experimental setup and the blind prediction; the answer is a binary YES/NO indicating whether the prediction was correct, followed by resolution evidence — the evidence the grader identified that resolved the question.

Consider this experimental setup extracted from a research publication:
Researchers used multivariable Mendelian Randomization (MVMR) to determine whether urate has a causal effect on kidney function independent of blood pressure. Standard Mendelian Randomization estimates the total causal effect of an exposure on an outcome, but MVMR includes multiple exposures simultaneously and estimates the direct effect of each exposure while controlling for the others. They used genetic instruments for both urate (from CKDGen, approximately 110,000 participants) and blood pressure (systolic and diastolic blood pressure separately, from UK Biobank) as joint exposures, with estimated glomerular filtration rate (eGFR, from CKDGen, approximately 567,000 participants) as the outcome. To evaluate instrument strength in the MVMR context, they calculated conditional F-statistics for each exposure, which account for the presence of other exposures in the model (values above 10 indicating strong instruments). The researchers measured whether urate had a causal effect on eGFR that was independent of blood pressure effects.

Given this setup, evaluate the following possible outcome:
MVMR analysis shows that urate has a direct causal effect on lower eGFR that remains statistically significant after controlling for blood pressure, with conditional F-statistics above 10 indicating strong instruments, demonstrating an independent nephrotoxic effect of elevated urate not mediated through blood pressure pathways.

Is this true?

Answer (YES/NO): YES